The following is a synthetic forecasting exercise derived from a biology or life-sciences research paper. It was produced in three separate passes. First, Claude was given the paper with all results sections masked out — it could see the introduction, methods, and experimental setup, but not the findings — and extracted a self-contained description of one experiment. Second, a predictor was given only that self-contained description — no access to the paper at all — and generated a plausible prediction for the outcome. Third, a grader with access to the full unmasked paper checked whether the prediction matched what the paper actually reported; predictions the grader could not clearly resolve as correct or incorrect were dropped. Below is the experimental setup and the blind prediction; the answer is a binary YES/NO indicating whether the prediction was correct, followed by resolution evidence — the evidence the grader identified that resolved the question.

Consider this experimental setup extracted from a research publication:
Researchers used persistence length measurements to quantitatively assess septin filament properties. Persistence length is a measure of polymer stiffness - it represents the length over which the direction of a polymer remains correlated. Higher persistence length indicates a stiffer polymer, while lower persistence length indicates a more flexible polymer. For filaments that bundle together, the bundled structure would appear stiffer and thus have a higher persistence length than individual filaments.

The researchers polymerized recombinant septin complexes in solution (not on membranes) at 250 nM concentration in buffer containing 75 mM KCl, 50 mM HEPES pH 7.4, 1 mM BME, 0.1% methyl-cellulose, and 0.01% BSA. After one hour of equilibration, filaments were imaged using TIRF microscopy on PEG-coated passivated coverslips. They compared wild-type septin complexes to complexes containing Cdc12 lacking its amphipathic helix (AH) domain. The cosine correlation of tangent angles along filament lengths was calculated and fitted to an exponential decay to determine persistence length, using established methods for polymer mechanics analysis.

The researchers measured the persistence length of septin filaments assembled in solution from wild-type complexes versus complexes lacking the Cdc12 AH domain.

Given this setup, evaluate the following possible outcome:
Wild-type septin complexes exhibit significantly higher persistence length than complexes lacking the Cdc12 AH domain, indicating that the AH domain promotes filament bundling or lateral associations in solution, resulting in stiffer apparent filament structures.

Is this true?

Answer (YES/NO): NO